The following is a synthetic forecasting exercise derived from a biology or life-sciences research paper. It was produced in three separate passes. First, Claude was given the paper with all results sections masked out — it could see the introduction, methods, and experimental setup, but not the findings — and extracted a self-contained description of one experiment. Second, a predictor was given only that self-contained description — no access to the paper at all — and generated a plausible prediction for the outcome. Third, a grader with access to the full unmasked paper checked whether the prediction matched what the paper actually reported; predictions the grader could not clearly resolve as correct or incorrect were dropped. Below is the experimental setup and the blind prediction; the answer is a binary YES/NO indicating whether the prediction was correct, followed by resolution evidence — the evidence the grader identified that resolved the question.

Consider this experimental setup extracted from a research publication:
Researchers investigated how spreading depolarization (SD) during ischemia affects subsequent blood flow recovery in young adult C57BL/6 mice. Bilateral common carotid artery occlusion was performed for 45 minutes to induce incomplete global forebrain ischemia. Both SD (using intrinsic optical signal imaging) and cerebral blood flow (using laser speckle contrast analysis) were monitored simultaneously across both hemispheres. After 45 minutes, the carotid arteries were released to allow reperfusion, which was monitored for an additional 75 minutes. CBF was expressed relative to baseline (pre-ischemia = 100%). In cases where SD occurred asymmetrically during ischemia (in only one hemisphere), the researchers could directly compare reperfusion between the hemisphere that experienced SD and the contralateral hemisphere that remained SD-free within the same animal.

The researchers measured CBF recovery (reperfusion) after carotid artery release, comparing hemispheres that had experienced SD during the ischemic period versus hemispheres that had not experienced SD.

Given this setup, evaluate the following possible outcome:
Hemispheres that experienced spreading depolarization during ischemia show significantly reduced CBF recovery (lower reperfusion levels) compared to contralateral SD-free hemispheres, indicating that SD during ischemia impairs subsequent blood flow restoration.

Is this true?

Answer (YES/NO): YES